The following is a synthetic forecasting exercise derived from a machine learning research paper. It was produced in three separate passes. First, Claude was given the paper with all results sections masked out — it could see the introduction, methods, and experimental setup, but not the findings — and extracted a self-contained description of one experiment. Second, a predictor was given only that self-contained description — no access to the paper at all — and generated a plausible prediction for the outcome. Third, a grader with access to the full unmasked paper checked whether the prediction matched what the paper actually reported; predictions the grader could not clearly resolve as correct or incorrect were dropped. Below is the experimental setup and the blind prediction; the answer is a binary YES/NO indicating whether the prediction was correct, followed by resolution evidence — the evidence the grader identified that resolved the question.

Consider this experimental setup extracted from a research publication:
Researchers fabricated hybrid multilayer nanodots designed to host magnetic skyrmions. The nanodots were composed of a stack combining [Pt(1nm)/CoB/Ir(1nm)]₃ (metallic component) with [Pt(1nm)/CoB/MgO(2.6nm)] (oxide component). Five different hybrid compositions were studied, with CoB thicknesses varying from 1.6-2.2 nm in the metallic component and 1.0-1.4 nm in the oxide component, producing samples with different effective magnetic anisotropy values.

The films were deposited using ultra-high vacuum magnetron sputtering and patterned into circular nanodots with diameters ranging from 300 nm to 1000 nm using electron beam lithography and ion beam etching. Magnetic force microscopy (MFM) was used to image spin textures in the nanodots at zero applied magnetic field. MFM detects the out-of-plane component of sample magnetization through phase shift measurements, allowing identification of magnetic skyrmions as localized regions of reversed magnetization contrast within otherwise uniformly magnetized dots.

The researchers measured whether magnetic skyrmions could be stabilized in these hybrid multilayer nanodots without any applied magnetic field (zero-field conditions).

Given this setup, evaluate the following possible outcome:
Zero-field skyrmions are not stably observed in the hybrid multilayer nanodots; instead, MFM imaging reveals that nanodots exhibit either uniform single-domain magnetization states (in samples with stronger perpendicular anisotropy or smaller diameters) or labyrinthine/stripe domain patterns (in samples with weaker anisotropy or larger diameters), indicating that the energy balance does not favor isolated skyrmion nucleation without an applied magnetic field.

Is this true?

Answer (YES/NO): NO